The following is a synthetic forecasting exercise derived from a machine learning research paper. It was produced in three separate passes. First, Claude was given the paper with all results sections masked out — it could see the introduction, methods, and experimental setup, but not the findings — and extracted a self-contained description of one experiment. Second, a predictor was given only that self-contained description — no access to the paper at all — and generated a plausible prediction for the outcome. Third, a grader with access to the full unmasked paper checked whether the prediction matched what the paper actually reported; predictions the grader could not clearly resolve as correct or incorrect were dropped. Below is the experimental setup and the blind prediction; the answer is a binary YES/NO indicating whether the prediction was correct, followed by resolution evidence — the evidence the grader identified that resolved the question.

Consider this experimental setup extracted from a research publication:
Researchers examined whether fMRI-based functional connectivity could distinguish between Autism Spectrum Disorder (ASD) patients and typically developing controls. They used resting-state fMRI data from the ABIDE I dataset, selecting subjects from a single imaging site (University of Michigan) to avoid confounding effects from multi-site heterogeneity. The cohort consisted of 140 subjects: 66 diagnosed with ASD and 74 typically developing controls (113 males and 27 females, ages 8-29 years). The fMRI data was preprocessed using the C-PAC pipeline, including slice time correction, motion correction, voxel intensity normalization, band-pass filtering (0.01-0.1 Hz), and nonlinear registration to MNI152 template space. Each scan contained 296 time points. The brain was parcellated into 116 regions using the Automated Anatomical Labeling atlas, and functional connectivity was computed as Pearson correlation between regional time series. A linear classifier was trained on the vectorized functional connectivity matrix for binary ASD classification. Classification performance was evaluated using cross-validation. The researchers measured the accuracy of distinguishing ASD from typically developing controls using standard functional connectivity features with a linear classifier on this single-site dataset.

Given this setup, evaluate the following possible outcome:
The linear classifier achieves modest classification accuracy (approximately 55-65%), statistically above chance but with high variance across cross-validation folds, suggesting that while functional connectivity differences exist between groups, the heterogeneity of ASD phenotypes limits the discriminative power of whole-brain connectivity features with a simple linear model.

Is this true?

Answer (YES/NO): NO